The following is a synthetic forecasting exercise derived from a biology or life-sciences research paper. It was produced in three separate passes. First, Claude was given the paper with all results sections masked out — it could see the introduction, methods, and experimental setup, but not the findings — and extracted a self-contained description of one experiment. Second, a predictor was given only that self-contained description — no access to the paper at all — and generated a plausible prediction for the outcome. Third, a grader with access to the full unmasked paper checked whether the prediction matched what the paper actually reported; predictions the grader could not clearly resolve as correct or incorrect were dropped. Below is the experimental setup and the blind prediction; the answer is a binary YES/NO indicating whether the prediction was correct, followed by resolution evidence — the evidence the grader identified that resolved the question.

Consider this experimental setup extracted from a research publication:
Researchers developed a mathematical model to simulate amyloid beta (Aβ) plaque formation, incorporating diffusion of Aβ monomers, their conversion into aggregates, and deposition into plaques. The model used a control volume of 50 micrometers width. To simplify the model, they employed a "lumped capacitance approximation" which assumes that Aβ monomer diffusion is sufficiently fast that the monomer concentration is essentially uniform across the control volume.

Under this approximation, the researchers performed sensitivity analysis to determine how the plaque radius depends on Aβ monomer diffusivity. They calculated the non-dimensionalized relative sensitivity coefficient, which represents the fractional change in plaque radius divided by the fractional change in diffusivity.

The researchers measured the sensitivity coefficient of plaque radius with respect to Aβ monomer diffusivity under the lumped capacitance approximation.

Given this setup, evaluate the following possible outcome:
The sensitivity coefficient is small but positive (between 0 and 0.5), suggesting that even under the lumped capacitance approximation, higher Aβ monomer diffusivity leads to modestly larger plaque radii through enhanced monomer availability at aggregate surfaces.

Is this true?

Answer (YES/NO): NO